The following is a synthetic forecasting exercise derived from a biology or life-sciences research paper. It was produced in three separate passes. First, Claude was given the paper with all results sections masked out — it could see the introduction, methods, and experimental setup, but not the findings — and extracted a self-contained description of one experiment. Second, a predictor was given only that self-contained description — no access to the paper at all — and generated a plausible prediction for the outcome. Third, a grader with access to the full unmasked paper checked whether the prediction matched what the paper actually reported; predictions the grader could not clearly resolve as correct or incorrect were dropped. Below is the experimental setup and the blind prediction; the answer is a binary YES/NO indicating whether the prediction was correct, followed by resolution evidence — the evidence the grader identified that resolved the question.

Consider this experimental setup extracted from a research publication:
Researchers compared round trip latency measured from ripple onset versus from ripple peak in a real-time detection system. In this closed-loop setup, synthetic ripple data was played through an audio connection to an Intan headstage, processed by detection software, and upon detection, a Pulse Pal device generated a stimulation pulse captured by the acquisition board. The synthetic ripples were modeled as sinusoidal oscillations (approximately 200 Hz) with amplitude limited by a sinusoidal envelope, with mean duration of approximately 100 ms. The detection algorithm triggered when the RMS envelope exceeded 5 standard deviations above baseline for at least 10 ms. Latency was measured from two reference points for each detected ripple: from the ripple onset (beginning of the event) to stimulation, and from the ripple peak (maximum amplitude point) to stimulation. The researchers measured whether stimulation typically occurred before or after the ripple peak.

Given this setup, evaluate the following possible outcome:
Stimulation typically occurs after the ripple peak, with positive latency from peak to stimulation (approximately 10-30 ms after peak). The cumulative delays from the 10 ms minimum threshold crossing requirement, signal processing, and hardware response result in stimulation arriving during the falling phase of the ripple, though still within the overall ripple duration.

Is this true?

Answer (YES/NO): NO